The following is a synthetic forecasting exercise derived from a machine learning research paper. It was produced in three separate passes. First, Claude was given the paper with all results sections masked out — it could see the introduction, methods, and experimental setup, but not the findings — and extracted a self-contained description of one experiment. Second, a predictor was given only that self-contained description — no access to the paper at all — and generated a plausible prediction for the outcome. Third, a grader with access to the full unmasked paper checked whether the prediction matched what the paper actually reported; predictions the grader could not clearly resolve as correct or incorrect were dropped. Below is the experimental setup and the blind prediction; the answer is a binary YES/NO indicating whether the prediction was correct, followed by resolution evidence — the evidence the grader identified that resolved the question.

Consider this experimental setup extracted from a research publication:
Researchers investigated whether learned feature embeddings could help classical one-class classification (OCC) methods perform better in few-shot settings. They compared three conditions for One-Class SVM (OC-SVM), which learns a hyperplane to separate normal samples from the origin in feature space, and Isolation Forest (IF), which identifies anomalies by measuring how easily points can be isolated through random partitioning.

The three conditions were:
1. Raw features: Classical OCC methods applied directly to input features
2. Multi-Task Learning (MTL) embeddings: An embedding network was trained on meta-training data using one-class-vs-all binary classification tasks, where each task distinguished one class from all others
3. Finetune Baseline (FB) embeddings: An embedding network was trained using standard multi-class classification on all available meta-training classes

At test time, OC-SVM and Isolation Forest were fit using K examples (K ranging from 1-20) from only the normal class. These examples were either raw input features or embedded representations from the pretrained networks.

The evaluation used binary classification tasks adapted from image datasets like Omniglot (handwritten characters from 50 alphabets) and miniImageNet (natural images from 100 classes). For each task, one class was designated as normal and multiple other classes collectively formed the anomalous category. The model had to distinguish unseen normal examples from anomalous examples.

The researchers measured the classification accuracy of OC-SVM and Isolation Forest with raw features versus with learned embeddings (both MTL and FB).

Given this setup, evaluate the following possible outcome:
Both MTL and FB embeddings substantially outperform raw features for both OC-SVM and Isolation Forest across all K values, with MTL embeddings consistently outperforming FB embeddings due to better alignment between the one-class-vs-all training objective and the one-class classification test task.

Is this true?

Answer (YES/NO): NO